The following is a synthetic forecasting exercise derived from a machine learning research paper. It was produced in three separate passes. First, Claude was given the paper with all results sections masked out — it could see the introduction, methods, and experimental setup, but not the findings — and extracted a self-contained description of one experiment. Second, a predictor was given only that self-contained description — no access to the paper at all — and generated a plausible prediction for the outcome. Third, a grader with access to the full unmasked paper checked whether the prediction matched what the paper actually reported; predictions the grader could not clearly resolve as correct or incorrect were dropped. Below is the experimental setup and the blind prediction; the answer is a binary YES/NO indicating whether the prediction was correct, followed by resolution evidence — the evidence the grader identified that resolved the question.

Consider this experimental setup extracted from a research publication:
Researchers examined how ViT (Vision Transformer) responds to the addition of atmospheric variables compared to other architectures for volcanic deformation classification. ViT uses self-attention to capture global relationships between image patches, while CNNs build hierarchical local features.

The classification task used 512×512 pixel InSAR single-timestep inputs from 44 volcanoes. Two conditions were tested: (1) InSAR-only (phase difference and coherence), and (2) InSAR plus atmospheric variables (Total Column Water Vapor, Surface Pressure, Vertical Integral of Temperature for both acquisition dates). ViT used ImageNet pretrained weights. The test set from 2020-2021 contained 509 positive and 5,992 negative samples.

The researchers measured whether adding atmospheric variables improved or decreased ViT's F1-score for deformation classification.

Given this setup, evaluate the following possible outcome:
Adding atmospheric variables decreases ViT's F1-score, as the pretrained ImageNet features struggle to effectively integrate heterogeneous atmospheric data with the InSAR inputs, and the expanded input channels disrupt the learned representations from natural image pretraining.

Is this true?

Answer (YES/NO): NO